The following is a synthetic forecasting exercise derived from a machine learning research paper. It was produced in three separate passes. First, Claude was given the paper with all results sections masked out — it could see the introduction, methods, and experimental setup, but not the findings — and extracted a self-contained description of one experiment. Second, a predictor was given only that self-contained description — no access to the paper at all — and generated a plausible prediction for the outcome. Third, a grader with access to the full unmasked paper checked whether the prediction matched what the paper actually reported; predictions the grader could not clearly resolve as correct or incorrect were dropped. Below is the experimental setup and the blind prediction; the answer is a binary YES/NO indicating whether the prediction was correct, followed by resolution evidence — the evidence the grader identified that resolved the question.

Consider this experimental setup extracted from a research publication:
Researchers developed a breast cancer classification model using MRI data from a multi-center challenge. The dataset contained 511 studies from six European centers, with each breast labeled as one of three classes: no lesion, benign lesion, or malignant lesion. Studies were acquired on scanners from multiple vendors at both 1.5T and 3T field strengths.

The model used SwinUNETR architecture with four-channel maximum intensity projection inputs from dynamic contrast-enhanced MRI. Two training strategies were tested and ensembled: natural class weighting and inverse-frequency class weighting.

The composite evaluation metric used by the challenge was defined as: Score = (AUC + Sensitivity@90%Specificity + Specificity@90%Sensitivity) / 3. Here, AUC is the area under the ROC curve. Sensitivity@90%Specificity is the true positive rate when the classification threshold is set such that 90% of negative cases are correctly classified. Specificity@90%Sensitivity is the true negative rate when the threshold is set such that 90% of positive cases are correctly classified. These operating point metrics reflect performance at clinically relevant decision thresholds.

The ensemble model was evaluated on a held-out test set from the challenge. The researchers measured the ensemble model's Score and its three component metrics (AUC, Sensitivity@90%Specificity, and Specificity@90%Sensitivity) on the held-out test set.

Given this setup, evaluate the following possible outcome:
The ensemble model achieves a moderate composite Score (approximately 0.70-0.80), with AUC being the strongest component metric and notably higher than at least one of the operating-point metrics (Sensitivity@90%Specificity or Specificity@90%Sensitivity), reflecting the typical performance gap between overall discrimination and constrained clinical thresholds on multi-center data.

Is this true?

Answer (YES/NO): NO